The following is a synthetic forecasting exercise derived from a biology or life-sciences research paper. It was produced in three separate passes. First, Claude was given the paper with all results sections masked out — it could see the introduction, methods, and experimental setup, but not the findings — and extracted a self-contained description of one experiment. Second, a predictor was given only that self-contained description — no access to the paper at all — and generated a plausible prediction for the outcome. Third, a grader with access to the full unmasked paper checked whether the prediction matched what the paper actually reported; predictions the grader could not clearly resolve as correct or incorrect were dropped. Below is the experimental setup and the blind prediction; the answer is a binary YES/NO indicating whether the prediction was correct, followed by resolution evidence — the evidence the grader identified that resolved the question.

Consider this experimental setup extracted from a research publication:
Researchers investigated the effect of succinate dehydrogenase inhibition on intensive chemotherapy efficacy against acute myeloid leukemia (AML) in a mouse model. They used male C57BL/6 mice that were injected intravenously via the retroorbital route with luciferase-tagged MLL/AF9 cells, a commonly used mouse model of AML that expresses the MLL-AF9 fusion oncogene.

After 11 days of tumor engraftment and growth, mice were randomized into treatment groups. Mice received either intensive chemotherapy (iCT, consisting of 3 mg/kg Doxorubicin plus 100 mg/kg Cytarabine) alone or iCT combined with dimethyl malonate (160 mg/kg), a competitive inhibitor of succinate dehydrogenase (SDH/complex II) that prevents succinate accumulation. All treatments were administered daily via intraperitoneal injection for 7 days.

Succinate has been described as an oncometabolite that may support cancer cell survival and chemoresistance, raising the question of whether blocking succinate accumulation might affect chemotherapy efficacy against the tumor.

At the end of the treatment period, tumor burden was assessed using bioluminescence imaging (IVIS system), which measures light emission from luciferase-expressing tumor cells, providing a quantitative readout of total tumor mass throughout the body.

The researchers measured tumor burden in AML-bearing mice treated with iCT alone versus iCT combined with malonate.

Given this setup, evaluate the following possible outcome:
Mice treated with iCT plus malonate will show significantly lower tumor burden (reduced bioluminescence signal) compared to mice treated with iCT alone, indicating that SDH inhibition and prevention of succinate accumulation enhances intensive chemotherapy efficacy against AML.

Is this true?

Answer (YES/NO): YES